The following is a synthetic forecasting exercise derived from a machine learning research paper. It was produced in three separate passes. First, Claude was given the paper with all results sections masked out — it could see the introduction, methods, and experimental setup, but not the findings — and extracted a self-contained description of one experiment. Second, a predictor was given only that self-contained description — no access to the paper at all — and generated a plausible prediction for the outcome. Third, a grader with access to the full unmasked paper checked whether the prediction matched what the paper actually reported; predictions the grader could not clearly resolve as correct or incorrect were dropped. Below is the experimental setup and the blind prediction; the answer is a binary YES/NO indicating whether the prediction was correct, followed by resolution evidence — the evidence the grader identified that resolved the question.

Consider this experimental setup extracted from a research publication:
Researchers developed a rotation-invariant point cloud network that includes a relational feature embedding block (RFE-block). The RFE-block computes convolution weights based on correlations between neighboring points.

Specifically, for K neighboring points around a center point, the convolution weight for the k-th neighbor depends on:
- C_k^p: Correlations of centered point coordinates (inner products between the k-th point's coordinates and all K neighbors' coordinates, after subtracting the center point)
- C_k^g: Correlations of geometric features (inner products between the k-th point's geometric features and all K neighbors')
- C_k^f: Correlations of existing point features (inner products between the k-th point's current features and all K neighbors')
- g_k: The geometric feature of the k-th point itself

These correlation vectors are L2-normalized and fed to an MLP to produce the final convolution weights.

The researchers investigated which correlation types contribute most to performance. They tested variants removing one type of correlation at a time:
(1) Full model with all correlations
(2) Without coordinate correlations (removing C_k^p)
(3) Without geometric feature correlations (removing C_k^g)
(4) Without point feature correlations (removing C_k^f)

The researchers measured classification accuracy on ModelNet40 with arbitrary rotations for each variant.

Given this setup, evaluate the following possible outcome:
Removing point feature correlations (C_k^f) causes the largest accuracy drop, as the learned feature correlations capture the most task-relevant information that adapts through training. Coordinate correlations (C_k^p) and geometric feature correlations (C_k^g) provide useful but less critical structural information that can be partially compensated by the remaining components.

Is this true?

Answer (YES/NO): NO